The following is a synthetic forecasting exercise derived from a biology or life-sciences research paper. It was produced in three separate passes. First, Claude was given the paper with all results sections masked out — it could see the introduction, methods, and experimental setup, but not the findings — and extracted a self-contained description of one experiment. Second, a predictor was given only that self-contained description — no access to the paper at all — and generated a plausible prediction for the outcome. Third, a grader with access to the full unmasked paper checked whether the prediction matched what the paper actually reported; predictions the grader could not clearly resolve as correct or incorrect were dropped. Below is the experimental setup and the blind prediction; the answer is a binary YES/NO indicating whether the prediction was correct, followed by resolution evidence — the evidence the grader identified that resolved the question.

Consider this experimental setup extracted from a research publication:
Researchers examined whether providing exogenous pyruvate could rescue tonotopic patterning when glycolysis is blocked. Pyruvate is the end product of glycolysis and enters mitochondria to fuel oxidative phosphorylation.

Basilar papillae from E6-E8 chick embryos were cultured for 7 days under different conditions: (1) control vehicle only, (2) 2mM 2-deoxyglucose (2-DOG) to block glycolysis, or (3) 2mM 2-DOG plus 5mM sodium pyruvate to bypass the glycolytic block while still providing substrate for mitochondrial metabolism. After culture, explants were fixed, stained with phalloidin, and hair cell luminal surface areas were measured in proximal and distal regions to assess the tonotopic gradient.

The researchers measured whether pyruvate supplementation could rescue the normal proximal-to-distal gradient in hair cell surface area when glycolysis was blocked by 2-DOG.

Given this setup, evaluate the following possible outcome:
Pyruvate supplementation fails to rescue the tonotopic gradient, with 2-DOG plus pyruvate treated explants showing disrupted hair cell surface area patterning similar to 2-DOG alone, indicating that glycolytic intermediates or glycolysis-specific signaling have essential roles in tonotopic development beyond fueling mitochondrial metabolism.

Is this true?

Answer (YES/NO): YES